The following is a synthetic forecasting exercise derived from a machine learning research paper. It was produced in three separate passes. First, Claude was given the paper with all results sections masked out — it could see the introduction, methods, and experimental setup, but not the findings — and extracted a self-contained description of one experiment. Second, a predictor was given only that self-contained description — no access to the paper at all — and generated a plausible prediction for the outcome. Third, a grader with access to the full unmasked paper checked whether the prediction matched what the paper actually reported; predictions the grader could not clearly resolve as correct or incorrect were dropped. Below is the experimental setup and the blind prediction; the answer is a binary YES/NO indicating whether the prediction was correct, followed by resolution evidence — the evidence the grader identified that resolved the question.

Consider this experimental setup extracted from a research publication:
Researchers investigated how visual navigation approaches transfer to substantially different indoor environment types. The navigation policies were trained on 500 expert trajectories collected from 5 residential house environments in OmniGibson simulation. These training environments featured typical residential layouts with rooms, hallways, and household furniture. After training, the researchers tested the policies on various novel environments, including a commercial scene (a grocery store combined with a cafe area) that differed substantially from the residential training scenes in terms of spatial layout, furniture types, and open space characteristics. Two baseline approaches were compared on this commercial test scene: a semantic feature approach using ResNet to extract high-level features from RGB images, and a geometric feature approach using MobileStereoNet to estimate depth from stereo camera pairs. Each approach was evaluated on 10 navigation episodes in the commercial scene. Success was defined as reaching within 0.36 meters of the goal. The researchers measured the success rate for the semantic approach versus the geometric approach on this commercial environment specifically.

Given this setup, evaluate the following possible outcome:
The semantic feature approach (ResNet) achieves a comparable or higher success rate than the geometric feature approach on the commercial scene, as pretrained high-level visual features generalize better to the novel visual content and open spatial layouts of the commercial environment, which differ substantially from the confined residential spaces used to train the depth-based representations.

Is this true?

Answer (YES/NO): NO